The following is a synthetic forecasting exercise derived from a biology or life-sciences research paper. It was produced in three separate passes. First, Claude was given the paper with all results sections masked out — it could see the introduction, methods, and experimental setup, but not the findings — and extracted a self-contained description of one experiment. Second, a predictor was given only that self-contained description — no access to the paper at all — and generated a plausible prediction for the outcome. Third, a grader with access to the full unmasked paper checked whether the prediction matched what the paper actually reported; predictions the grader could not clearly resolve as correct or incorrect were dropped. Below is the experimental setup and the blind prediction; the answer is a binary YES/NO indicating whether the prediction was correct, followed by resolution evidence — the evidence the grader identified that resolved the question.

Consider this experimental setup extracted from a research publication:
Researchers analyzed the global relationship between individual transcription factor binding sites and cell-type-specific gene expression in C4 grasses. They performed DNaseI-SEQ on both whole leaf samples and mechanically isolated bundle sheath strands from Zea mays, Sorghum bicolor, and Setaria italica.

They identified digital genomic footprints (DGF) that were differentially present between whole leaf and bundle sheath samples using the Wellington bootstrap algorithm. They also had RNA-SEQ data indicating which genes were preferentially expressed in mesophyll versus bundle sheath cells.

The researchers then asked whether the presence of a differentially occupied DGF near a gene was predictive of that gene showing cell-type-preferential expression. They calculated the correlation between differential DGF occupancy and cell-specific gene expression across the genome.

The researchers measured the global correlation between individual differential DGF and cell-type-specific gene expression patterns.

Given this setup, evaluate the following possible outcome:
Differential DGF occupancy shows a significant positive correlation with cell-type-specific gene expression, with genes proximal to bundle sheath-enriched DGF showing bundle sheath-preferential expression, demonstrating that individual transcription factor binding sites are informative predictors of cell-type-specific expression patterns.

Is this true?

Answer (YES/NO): NO